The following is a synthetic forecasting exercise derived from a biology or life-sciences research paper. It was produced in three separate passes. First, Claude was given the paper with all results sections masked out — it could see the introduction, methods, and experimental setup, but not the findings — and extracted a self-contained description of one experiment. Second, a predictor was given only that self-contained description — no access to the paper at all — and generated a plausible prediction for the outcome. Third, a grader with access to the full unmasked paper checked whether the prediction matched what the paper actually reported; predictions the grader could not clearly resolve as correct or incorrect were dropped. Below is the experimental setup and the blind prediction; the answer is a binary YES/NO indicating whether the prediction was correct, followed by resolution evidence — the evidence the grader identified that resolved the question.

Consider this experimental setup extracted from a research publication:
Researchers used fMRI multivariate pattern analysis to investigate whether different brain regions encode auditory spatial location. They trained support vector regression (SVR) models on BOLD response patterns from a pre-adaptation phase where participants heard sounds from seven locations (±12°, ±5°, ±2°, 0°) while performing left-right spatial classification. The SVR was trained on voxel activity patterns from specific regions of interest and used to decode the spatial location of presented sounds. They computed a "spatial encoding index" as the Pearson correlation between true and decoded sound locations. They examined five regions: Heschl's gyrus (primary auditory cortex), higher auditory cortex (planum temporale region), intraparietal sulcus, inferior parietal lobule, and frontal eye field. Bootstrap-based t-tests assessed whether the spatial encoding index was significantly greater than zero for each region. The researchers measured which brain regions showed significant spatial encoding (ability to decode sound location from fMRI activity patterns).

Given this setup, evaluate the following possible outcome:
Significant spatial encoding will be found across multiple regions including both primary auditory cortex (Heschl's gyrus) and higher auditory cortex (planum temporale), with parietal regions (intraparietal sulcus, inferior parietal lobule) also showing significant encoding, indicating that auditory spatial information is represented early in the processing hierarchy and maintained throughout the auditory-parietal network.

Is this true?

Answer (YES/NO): YES